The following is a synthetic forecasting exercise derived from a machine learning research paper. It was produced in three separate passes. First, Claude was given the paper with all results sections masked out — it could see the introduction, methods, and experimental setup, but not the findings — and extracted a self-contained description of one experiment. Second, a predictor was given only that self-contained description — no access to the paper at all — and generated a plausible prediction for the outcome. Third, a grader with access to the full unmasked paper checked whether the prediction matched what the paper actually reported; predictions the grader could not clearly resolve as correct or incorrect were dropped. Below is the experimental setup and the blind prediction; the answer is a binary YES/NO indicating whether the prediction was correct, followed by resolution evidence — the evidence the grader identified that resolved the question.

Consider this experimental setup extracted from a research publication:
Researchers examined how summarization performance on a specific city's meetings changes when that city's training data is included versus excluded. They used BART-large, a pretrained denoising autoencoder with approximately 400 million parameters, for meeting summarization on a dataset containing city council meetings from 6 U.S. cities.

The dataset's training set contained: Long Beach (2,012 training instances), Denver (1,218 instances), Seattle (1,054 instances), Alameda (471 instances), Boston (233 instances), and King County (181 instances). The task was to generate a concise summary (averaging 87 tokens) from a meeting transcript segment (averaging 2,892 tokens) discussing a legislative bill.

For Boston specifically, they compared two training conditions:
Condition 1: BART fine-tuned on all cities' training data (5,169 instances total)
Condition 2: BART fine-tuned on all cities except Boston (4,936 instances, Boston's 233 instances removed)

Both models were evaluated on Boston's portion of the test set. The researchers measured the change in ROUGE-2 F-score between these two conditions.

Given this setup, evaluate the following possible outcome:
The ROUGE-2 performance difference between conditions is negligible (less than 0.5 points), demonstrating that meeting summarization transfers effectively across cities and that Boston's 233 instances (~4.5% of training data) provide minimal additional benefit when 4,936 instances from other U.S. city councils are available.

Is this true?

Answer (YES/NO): NO